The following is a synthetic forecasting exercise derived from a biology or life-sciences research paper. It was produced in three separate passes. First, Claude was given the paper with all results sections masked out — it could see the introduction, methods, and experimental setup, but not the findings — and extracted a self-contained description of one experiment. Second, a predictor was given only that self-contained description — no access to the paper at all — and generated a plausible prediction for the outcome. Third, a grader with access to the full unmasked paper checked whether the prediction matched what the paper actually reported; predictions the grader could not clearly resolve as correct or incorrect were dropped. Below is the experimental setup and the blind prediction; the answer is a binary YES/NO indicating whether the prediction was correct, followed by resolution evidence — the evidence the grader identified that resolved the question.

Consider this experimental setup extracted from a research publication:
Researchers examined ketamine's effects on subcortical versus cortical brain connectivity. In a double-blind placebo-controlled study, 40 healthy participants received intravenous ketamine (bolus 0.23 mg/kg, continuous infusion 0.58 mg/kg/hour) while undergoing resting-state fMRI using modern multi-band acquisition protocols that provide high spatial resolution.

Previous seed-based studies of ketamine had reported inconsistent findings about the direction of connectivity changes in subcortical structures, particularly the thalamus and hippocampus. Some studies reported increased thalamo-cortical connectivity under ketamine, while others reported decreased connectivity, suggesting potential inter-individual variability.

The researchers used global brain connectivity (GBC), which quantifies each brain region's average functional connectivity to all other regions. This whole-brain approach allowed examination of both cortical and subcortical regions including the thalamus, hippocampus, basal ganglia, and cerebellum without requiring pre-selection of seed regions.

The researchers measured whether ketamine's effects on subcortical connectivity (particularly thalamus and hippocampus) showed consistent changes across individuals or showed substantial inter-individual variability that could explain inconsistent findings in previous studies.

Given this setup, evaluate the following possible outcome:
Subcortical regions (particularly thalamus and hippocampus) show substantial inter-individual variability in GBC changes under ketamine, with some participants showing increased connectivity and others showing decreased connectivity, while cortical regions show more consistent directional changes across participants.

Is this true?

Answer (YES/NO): NO